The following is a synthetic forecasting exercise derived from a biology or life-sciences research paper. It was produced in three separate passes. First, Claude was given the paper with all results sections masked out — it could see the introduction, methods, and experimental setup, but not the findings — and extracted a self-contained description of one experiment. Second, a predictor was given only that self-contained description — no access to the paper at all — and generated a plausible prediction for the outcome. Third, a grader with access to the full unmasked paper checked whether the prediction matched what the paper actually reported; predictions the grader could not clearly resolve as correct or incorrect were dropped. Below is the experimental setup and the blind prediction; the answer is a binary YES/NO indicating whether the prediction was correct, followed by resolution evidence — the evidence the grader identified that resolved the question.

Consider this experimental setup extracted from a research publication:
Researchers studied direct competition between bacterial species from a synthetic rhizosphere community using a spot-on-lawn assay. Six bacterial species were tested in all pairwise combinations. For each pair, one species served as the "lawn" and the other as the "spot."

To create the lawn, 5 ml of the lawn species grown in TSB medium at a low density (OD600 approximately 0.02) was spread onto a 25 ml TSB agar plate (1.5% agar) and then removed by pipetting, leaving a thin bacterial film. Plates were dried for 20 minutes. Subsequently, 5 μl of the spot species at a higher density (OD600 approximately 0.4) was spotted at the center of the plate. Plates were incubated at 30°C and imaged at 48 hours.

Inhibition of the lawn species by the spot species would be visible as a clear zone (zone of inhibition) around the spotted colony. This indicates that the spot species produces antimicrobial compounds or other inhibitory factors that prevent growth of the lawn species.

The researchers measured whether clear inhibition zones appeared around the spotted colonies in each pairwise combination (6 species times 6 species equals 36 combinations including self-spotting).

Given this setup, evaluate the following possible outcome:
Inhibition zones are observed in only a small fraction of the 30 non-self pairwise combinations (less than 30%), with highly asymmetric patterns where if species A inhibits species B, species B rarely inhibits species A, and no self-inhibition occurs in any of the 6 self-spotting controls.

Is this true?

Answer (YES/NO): NO